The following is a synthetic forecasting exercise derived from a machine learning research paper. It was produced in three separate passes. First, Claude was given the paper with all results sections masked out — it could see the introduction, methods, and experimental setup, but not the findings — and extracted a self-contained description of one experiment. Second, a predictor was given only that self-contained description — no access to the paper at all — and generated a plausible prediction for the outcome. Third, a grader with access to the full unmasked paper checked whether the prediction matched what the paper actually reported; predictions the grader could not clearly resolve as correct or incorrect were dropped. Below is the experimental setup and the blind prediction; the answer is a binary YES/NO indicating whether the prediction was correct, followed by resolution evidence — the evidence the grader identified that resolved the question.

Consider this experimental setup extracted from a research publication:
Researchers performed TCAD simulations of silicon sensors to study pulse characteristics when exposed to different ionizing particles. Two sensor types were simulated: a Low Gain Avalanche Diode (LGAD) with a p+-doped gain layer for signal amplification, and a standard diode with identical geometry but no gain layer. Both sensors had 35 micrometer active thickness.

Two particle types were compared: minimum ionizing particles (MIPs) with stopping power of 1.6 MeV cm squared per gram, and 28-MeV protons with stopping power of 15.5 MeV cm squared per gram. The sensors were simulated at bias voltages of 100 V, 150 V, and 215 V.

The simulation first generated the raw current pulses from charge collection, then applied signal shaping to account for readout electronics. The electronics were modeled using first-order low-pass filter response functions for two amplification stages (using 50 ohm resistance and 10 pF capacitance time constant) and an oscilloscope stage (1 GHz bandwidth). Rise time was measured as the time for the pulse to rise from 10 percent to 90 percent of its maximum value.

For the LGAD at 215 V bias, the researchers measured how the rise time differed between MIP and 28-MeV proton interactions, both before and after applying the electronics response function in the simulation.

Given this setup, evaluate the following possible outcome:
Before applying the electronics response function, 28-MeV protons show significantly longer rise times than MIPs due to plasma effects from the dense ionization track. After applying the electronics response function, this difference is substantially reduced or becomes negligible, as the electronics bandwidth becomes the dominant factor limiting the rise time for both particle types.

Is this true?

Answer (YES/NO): NO